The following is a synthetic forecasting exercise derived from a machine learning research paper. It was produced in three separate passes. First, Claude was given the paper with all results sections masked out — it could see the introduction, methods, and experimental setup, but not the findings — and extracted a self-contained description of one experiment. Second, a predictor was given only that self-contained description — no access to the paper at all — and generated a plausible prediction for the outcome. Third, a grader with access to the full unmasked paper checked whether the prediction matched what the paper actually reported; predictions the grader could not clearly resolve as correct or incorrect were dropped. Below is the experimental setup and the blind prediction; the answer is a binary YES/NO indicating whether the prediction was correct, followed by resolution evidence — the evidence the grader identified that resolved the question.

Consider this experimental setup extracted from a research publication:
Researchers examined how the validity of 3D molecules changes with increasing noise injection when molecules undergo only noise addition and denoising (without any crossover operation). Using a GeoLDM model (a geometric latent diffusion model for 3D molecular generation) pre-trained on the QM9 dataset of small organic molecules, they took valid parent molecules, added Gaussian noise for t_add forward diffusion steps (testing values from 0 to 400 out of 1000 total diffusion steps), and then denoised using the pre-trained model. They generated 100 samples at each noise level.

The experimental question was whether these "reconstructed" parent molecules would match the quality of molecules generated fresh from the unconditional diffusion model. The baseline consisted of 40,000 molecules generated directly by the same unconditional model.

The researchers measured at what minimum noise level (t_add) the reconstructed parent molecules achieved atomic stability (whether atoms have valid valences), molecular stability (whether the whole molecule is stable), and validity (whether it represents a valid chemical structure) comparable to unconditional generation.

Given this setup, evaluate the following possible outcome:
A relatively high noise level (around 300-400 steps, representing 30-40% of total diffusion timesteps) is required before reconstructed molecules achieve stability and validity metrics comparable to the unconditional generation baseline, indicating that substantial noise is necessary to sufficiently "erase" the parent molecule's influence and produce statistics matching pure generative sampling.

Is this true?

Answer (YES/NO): NO